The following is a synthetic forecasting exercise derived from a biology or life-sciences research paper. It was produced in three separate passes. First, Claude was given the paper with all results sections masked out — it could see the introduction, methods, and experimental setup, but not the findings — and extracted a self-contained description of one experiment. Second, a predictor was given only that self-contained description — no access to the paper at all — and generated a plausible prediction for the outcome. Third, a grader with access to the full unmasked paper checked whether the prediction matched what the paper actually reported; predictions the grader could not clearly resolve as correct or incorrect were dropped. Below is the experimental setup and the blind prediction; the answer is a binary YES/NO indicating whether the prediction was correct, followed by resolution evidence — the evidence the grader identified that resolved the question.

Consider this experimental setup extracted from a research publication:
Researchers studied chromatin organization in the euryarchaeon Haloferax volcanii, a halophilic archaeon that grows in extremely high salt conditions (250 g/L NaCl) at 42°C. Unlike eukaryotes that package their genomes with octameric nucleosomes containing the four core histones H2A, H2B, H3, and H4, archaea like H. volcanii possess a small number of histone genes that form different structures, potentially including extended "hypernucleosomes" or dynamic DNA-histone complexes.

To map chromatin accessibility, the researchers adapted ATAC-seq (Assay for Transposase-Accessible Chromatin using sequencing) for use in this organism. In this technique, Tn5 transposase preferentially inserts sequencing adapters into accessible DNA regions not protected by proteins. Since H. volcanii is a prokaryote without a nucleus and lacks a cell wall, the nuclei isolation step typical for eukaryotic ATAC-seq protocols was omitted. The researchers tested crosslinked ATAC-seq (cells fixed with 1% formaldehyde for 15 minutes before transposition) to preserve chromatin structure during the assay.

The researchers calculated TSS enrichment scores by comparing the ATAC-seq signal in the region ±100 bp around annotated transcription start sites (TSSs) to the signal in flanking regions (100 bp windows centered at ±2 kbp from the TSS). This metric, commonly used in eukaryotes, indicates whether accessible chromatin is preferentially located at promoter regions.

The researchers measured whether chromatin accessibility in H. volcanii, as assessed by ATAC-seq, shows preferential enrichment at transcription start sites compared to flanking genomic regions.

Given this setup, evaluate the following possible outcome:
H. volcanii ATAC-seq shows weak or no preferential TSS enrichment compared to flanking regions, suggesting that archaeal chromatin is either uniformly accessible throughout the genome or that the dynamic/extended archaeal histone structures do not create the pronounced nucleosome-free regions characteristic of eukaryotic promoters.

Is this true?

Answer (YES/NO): NO